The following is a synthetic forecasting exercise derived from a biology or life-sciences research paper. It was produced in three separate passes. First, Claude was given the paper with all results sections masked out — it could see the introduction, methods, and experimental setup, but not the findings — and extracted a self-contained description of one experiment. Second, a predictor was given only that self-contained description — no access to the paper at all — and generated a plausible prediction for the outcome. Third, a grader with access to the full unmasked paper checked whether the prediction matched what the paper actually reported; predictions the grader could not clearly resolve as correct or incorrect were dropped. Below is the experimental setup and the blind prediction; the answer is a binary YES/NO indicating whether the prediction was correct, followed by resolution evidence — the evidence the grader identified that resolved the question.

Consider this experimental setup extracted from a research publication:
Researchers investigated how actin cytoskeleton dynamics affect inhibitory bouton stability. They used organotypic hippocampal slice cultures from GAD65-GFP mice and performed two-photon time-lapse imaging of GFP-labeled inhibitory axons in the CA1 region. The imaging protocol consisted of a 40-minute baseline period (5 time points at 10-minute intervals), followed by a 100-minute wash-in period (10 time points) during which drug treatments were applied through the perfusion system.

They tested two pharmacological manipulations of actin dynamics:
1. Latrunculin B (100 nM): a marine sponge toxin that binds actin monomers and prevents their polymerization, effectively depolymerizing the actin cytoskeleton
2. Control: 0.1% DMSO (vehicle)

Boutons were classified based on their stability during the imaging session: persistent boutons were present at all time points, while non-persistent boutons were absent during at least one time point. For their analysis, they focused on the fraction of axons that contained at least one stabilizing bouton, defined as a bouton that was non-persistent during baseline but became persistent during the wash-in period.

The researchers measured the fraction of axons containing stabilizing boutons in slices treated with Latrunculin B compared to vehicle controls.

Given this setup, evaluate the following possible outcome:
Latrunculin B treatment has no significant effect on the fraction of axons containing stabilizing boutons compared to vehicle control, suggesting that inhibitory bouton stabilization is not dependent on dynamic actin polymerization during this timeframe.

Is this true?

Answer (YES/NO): NO